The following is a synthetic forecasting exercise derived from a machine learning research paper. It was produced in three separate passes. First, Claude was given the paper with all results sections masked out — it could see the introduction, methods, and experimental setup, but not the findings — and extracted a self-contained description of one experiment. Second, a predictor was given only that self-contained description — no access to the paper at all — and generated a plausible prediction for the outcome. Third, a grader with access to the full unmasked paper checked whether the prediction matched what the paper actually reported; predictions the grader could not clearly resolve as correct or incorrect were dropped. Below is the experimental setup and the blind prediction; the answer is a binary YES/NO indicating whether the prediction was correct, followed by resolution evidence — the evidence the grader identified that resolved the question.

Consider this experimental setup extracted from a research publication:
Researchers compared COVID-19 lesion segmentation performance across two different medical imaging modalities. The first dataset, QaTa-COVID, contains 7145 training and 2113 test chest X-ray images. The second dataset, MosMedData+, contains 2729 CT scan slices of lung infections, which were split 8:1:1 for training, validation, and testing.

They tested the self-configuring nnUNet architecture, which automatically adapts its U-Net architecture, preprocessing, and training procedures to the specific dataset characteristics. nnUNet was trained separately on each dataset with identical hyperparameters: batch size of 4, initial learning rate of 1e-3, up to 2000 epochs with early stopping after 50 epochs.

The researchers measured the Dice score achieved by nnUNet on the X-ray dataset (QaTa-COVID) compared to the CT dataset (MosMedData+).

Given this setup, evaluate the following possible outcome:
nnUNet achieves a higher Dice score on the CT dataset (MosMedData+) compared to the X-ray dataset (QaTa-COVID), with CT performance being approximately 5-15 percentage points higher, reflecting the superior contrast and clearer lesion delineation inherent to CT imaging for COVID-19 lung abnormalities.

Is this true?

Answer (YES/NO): NO